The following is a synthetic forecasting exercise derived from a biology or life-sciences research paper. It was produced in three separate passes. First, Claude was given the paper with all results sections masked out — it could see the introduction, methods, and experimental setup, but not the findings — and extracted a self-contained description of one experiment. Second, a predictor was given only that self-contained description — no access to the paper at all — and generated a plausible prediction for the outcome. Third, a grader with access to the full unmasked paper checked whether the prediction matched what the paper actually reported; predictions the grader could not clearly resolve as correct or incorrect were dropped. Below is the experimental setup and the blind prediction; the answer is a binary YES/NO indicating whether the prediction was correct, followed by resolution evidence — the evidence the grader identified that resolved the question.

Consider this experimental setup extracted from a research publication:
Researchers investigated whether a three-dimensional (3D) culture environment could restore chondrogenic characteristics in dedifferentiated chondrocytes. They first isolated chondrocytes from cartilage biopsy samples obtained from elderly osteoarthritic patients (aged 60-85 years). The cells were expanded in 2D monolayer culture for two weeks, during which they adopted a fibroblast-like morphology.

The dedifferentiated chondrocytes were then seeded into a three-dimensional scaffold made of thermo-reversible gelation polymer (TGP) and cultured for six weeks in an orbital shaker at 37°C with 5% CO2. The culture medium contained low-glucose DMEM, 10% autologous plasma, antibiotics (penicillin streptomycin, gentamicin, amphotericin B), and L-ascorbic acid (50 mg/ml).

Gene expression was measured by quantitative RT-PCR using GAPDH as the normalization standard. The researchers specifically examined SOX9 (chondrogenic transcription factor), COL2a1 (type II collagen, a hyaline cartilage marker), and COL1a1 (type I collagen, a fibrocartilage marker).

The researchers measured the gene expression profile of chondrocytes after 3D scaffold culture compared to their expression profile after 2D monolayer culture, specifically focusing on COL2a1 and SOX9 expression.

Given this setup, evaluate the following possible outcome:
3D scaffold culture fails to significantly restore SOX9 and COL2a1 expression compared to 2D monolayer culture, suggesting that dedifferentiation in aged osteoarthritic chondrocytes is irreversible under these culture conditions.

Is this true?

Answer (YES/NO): NO